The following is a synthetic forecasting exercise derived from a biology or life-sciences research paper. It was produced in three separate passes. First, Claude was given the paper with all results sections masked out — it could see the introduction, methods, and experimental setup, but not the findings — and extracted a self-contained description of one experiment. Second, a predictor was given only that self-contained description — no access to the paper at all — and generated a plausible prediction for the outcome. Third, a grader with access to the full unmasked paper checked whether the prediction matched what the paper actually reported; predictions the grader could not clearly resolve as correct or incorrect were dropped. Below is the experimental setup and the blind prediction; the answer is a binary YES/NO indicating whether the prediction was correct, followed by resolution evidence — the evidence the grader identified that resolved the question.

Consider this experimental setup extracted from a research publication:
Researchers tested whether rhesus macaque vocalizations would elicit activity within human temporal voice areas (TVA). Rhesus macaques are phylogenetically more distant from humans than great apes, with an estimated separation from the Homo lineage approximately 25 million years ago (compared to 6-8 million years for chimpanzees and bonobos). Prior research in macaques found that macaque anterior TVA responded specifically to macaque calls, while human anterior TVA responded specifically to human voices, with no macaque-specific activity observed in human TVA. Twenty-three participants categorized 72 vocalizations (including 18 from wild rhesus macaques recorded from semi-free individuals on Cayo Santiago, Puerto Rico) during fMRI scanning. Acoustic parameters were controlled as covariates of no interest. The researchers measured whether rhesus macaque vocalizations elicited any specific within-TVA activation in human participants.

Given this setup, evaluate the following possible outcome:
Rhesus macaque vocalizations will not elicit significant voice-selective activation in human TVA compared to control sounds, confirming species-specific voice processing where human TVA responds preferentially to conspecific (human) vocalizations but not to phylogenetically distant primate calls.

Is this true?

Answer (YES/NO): NO